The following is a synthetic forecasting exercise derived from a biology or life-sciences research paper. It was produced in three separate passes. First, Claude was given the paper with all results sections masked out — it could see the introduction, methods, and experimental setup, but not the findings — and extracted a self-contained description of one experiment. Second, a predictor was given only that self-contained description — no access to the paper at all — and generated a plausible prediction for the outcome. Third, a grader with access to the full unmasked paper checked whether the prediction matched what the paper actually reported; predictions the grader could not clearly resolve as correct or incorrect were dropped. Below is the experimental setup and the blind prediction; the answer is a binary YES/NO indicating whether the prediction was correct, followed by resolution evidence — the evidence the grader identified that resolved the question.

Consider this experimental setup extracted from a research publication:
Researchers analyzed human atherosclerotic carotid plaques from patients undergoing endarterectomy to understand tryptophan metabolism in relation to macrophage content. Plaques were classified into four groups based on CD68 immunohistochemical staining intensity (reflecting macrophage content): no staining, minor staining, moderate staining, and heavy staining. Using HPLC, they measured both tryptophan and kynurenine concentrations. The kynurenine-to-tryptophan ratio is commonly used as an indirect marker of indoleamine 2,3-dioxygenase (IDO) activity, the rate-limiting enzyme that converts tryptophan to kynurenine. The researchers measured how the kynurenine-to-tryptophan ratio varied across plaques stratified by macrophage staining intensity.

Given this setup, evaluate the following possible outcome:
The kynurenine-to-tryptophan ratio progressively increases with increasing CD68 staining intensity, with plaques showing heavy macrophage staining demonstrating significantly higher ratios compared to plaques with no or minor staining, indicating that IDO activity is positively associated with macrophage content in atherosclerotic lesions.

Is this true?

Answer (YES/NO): NO